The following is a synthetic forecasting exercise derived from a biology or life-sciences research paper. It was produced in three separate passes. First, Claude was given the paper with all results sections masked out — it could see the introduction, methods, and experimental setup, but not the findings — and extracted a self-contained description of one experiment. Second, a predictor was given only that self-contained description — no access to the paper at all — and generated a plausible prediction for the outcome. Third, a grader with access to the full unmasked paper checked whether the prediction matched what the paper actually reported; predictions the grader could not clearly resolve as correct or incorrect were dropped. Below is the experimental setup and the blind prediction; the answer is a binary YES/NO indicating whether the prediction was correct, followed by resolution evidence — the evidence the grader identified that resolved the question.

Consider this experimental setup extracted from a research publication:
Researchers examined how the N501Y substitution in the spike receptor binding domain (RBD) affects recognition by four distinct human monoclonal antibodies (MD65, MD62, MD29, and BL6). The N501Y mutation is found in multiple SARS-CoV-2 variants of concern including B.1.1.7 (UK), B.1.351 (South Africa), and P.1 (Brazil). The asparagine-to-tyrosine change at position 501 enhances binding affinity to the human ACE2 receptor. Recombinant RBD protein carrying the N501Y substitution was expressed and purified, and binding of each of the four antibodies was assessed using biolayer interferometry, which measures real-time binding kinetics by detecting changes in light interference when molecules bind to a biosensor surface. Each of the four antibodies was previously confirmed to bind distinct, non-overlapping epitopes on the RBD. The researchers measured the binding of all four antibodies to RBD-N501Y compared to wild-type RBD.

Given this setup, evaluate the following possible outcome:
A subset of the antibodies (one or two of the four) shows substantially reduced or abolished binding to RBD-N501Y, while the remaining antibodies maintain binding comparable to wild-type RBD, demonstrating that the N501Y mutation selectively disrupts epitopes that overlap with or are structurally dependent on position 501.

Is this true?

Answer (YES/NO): NO